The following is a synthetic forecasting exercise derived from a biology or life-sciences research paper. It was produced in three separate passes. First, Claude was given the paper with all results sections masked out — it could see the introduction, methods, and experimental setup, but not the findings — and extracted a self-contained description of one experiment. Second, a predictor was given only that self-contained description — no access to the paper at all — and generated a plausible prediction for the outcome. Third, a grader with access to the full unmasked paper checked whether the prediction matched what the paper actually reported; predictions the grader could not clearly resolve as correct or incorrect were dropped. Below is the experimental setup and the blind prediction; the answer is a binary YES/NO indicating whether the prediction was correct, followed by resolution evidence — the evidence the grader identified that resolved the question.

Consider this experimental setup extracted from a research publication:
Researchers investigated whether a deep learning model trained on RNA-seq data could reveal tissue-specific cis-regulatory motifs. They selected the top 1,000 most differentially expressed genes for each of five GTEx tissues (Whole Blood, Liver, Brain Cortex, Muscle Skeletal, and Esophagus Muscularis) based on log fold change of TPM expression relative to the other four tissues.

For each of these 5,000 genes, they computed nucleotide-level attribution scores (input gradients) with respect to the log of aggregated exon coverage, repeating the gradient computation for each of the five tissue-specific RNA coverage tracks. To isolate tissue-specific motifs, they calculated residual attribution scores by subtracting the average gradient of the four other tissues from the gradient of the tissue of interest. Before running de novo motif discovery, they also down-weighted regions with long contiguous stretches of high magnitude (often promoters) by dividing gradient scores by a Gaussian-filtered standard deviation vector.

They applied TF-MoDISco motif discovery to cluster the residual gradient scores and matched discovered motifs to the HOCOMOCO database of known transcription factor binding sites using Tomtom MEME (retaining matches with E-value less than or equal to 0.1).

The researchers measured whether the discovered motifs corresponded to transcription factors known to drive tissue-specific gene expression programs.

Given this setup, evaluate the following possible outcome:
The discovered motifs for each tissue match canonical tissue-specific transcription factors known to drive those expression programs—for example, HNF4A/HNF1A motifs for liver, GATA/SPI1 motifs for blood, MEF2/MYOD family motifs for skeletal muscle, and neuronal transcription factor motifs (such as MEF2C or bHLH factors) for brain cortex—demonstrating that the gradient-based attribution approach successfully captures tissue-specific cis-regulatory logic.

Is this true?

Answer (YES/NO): YES